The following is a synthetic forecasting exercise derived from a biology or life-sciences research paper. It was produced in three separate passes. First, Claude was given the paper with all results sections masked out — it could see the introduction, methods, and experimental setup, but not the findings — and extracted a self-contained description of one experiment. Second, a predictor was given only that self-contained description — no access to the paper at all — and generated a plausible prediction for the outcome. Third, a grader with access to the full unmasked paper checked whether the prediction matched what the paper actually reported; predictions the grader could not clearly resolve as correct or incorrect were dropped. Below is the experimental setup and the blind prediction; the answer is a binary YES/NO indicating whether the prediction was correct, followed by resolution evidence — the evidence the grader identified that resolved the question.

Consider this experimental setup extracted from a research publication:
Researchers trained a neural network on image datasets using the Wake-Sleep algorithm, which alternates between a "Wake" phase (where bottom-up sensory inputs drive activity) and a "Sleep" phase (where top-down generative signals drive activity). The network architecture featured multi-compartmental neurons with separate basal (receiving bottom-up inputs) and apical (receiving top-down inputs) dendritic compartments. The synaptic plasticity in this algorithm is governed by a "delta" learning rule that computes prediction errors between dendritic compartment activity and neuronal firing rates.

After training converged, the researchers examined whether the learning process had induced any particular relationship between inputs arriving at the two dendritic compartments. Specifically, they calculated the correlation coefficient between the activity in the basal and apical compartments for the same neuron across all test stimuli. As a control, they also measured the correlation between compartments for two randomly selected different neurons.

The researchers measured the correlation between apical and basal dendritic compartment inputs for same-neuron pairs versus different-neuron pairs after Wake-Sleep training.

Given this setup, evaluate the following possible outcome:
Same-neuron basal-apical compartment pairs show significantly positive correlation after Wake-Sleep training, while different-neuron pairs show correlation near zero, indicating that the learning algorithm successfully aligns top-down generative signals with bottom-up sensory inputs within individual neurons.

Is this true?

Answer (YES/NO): YES